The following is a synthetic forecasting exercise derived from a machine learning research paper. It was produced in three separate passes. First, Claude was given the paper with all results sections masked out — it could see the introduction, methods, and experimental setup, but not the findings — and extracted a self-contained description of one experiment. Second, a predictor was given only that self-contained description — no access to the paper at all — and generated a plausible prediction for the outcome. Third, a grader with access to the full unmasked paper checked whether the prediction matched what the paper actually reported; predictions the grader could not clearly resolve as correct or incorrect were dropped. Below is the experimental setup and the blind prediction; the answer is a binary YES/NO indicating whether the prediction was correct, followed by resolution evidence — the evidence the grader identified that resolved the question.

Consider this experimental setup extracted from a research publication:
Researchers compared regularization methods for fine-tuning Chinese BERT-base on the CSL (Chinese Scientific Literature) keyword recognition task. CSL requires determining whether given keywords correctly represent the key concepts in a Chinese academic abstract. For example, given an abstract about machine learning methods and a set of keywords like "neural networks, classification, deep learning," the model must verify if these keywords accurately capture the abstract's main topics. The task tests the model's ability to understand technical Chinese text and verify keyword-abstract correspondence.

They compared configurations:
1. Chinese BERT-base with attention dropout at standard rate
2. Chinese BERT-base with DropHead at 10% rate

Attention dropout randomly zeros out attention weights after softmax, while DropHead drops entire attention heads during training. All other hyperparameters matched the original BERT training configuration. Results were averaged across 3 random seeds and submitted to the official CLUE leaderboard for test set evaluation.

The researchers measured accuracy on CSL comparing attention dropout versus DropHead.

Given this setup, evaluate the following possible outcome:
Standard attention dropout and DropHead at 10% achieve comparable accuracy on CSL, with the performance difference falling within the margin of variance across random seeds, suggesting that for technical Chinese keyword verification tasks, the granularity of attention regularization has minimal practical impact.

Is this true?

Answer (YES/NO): YES